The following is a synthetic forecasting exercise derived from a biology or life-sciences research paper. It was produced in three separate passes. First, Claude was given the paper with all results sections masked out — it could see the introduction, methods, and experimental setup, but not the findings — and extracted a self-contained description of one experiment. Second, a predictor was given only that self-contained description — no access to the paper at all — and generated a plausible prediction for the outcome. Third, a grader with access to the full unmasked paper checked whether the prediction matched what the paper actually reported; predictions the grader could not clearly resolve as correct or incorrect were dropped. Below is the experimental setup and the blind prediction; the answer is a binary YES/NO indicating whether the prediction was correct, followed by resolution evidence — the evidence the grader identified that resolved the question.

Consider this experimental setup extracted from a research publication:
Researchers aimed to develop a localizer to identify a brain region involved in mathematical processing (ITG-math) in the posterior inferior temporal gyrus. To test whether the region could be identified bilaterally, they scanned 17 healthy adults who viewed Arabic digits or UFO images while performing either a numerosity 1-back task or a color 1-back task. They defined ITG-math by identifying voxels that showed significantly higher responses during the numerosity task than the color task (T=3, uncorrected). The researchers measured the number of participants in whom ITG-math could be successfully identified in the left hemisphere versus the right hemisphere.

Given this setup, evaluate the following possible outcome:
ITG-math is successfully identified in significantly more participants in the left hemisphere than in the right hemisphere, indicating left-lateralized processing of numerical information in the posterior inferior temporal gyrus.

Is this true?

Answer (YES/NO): NO